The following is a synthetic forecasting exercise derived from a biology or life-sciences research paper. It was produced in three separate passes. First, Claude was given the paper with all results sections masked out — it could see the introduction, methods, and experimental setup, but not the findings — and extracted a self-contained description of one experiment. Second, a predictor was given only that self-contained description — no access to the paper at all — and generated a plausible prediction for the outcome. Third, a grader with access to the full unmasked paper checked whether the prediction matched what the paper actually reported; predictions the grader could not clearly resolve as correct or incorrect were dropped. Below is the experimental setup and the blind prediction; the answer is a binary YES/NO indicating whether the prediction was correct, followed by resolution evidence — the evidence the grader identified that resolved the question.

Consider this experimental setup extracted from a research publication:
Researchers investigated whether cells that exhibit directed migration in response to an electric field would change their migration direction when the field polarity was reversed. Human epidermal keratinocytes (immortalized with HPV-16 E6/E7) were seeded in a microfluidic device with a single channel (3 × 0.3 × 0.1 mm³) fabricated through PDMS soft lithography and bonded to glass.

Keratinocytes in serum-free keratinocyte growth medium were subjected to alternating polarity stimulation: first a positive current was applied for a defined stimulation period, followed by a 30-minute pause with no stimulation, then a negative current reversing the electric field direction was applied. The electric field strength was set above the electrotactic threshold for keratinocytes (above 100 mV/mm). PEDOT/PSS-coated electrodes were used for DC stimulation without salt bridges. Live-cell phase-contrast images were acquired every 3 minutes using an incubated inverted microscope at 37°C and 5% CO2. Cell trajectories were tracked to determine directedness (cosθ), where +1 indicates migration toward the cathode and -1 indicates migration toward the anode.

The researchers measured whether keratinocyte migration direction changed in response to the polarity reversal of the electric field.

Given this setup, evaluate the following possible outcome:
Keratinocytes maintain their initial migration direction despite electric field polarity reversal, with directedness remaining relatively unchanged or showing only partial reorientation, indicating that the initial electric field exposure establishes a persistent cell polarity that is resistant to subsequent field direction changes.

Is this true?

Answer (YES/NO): NO